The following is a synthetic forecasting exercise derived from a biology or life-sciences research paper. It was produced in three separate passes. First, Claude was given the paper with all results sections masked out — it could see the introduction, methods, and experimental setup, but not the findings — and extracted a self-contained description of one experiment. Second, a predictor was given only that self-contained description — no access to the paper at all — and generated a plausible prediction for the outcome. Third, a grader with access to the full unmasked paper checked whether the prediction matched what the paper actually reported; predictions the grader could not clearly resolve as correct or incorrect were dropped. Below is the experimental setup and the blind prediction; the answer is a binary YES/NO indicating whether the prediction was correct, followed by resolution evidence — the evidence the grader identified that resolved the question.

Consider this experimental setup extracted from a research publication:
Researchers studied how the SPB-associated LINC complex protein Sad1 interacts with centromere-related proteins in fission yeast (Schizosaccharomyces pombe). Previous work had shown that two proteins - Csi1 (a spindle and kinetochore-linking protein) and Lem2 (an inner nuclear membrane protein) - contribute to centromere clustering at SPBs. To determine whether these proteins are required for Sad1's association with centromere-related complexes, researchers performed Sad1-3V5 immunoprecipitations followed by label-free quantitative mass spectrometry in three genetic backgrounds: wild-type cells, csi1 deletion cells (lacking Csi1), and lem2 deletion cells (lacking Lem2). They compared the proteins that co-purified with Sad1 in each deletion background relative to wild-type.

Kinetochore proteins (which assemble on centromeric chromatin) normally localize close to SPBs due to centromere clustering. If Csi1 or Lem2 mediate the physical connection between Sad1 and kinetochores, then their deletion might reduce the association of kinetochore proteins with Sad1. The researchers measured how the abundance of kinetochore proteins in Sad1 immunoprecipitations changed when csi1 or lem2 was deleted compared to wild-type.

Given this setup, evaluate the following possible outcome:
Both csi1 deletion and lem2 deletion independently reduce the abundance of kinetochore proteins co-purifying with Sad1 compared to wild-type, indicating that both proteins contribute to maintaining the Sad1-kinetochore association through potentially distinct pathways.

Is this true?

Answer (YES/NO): NO